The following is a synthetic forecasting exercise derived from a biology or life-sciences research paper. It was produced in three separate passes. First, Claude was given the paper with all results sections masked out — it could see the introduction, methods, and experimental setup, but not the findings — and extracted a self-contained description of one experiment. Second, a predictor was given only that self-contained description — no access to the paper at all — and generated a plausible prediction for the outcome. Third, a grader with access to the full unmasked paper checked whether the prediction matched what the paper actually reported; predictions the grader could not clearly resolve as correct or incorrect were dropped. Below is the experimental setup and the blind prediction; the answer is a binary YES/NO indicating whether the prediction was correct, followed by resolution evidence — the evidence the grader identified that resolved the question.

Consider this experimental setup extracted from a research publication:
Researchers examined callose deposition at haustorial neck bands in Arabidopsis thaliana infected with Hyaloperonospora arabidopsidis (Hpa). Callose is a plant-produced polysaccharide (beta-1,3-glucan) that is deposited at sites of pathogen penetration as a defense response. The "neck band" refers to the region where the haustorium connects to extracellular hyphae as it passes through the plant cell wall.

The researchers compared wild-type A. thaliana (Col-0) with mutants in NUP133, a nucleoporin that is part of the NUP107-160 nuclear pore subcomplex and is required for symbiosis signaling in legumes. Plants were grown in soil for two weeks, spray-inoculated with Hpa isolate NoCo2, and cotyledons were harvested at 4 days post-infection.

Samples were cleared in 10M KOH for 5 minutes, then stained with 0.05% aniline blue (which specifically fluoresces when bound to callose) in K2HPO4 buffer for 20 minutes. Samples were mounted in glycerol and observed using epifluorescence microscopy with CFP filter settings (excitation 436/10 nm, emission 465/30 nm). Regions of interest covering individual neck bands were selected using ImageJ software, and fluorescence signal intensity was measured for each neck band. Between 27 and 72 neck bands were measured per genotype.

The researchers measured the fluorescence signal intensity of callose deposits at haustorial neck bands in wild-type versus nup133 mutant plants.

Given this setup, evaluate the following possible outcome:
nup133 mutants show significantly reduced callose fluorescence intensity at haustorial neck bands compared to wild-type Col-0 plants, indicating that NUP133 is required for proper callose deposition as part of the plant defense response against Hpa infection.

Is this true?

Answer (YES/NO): NO